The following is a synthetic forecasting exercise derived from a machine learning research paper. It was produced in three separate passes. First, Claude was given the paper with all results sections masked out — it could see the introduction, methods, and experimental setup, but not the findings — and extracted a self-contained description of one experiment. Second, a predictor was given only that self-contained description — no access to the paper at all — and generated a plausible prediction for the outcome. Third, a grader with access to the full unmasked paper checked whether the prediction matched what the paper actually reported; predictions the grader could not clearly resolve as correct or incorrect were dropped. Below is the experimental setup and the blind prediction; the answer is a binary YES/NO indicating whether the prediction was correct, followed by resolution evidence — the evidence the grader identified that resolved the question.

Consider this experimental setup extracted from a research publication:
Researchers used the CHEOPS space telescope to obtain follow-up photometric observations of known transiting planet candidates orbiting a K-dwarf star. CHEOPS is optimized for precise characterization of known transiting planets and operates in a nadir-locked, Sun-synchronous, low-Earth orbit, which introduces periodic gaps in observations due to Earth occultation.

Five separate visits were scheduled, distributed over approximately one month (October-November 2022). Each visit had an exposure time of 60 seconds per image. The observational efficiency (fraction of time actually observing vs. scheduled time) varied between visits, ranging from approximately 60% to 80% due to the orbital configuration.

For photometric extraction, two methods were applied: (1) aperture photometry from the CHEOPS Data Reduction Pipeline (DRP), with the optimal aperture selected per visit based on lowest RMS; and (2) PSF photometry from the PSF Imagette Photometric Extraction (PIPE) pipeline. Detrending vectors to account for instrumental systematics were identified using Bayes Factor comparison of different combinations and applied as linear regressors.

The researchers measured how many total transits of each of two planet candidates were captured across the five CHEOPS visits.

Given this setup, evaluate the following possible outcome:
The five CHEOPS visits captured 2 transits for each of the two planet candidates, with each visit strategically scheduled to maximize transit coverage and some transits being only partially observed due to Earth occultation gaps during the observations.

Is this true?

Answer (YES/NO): NO